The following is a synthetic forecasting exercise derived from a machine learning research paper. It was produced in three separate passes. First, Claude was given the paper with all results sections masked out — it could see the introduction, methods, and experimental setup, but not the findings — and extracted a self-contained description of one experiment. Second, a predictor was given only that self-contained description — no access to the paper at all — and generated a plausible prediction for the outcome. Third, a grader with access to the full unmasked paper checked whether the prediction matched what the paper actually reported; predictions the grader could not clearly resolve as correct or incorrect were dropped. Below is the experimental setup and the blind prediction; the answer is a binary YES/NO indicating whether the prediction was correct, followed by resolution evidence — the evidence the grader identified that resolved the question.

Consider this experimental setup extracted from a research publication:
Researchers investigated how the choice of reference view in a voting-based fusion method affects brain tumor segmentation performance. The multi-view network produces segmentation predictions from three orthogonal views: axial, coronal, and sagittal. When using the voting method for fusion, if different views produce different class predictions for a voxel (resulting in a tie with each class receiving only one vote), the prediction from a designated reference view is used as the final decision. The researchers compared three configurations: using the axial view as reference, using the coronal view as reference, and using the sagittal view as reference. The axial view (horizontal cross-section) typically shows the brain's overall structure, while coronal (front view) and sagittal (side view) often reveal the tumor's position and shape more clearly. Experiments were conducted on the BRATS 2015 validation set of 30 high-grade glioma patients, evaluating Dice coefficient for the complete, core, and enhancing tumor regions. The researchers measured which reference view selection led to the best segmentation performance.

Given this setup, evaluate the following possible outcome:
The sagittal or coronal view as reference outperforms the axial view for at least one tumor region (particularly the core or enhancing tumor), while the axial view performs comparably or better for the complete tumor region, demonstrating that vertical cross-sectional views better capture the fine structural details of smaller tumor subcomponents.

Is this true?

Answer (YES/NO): NO